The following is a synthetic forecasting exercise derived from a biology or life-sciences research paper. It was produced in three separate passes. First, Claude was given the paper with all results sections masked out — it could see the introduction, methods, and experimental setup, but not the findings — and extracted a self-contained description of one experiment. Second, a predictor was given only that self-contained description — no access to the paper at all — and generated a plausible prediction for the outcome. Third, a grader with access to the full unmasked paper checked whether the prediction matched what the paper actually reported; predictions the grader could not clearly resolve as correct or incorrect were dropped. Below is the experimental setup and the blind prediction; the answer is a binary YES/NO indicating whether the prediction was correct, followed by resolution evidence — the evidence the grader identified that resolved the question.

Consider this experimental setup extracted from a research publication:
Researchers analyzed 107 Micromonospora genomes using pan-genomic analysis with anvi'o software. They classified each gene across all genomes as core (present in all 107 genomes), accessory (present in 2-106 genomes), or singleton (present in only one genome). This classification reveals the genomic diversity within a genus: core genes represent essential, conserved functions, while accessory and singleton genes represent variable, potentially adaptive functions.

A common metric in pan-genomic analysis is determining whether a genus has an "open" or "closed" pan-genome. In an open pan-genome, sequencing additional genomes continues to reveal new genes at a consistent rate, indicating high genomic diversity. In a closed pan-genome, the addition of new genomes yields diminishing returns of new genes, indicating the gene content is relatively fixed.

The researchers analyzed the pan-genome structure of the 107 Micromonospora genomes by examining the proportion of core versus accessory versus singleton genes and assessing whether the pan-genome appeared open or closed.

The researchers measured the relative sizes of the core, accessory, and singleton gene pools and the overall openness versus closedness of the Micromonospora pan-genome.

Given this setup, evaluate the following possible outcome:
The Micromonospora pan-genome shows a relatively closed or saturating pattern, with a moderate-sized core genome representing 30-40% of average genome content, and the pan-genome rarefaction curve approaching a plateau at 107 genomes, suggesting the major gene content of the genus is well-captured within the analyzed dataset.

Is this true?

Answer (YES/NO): NO